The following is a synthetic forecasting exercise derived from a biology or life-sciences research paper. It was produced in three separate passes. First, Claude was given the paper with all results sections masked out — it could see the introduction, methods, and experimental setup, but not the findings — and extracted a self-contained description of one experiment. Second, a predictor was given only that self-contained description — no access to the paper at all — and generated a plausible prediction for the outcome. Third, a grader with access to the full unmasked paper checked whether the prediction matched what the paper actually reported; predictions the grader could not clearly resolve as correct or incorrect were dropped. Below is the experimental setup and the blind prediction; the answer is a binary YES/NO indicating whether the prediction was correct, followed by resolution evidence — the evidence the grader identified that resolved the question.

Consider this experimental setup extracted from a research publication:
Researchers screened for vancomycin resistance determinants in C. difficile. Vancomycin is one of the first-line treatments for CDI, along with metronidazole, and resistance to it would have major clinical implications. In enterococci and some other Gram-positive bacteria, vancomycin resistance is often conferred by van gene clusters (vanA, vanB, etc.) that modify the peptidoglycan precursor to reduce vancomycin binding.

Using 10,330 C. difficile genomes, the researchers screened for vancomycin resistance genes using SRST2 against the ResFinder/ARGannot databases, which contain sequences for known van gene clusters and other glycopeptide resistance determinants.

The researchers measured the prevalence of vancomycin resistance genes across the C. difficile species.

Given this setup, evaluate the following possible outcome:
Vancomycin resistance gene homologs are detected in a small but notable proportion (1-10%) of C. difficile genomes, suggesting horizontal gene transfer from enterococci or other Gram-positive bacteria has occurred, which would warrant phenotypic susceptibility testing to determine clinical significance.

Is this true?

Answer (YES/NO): NO